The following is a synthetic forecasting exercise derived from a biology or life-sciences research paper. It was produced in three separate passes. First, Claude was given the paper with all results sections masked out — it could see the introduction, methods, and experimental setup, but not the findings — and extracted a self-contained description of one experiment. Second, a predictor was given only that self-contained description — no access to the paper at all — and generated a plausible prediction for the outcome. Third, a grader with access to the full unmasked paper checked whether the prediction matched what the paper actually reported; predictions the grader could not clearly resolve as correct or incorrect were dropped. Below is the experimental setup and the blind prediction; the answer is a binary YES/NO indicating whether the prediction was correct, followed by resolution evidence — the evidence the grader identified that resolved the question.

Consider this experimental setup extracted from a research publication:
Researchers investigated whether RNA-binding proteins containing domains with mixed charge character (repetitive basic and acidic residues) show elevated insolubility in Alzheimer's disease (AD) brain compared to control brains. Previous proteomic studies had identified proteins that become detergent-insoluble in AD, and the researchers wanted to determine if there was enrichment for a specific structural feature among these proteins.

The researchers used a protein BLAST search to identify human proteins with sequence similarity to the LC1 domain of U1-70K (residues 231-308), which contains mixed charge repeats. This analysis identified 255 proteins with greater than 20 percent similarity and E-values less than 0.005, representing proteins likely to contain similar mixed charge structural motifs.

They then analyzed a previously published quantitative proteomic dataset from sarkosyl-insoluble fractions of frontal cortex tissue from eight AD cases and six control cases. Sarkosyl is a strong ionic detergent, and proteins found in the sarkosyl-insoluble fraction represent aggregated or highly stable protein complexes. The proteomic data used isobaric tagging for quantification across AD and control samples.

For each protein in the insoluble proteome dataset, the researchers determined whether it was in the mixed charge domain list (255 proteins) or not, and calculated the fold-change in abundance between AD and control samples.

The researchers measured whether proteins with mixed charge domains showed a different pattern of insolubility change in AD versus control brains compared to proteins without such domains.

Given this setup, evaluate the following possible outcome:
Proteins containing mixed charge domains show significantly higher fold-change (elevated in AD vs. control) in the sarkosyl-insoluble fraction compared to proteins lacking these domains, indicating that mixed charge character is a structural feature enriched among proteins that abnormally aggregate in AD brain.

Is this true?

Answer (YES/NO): YES